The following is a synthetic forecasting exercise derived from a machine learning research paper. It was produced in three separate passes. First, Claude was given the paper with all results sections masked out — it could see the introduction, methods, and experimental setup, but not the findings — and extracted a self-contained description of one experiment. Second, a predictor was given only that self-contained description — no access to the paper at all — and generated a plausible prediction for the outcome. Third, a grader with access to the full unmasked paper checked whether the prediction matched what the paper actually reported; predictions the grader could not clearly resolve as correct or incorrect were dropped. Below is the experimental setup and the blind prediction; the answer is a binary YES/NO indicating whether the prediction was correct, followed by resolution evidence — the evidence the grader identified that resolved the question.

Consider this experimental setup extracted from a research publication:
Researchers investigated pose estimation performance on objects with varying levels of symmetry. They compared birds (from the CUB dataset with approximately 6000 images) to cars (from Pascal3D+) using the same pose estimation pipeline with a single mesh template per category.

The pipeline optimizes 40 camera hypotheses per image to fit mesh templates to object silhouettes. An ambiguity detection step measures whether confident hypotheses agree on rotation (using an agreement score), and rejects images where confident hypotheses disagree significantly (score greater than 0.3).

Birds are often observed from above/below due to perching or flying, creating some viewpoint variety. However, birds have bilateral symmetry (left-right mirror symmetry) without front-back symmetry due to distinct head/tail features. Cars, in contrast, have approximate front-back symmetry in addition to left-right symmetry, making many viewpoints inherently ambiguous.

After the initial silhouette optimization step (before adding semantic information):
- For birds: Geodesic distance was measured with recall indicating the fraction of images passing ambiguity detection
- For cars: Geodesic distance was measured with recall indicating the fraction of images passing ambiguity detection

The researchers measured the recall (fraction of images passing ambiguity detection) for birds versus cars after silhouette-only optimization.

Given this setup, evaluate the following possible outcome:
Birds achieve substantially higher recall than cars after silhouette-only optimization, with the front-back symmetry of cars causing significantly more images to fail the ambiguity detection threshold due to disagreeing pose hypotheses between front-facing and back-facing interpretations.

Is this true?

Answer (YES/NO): NO